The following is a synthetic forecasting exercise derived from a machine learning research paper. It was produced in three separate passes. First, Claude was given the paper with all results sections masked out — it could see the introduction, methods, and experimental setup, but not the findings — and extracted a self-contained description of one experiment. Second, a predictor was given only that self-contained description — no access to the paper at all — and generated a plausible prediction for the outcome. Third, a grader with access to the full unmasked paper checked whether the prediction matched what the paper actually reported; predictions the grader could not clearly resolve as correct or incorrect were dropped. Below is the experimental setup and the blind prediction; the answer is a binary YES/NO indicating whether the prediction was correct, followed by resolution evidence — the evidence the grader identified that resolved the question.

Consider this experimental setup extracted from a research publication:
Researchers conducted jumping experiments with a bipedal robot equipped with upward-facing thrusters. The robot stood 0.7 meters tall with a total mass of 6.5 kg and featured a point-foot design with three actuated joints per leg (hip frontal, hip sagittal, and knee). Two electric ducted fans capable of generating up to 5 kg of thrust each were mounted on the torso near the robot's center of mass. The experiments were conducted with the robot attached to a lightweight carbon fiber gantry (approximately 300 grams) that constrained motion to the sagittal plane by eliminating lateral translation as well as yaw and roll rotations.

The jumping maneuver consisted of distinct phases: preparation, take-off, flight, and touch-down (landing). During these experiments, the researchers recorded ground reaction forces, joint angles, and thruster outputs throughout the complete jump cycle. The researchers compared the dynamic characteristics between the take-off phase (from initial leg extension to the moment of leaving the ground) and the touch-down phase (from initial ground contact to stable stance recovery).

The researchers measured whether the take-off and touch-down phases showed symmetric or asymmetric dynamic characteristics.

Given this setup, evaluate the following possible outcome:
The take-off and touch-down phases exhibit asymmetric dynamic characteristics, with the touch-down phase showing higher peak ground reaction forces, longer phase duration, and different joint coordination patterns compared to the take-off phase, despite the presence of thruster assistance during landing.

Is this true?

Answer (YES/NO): NO